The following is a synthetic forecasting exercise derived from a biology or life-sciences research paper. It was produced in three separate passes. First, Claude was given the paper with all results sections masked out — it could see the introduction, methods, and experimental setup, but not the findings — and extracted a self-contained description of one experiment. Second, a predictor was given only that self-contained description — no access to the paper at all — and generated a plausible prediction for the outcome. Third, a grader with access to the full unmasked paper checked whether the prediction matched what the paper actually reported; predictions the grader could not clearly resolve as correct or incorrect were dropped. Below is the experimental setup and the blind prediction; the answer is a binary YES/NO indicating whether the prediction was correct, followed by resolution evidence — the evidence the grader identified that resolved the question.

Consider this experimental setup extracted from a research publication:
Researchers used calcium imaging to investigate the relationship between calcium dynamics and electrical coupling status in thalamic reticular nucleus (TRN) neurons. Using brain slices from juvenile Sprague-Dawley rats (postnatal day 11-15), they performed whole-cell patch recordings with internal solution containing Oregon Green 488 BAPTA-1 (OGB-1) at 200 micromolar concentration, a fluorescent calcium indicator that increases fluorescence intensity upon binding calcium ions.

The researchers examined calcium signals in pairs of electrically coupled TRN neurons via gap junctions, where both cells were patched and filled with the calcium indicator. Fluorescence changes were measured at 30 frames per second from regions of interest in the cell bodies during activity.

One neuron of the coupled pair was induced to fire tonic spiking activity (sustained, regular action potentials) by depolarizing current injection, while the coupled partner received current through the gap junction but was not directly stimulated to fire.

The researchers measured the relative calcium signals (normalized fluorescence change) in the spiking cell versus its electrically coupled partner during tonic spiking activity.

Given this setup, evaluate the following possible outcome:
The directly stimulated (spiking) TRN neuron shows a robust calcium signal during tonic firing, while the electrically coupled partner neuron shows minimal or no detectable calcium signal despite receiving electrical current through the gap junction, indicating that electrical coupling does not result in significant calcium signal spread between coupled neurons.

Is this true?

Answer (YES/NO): NO